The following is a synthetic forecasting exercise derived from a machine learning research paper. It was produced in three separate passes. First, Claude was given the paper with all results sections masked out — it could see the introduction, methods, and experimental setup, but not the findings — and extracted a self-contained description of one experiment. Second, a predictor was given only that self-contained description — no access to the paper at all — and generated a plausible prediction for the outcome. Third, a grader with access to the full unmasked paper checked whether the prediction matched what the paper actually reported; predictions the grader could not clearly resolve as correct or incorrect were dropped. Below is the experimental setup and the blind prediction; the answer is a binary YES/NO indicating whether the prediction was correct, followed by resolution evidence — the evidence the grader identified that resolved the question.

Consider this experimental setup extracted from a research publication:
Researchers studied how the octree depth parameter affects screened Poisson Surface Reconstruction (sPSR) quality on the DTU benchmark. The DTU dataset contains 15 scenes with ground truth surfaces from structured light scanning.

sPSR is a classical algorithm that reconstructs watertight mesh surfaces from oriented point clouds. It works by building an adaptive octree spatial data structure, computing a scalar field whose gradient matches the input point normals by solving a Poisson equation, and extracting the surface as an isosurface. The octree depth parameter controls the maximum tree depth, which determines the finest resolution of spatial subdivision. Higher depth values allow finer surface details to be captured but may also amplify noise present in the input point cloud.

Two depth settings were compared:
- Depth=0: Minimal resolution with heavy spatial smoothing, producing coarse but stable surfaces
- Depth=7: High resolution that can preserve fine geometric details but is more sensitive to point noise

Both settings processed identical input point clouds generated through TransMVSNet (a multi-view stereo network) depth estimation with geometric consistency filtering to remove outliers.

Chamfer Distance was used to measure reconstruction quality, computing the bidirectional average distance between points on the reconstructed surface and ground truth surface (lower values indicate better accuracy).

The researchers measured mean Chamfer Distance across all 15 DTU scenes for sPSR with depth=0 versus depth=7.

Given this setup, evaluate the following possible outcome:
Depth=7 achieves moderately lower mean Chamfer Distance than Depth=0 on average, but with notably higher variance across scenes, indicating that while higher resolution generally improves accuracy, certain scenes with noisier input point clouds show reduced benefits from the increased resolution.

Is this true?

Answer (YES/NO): NO